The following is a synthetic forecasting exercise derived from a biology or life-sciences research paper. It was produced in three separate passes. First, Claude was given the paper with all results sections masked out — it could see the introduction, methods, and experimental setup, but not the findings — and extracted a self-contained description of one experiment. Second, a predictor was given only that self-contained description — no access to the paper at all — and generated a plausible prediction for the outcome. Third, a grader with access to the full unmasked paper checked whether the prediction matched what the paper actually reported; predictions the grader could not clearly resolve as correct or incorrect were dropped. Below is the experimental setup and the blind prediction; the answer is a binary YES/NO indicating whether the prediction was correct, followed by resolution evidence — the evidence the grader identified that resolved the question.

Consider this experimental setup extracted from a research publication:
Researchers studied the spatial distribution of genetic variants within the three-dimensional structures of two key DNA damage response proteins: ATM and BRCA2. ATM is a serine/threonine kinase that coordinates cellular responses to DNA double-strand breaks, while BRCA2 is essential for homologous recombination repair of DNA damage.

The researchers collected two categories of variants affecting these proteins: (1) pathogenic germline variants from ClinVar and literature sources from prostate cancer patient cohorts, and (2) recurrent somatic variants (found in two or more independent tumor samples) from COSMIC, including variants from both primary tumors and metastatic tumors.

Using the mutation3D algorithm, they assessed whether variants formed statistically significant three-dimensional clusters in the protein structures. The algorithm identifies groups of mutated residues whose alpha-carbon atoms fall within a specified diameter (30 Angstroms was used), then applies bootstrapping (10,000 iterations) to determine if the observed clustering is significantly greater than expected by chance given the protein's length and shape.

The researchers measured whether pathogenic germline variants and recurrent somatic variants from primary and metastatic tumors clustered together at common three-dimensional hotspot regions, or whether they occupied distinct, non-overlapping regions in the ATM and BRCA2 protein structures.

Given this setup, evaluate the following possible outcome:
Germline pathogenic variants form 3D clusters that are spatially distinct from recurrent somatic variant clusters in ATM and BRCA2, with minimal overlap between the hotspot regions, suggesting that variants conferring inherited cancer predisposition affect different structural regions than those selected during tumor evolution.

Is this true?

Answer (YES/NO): NO